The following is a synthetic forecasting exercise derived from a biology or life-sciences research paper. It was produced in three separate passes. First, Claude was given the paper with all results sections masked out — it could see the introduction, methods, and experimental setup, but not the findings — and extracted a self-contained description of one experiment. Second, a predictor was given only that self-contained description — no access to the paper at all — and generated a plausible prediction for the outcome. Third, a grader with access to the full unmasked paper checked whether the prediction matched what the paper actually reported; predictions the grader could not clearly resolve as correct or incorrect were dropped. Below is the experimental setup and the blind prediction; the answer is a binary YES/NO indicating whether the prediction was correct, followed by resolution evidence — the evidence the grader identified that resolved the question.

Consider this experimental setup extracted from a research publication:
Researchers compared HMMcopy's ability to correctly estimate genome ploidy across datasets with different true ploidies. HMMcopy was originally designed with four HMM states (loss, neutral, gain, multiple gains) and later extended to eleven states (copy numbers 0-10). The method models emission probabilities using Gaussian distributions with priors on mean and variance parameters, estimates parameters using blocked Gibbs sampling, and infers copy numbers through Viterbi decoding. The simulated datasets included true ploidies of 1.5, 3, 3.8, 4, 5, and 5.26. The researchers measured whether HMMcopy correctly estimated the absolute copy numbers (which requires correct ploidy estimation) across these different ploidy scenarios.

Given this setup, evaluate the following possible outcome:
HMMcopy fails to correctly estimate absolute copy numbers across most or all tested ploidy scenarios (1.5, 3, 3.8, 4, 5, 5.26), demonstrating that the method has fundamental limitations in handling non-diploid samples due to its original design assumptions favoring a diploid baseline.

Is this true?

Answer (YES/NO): NO